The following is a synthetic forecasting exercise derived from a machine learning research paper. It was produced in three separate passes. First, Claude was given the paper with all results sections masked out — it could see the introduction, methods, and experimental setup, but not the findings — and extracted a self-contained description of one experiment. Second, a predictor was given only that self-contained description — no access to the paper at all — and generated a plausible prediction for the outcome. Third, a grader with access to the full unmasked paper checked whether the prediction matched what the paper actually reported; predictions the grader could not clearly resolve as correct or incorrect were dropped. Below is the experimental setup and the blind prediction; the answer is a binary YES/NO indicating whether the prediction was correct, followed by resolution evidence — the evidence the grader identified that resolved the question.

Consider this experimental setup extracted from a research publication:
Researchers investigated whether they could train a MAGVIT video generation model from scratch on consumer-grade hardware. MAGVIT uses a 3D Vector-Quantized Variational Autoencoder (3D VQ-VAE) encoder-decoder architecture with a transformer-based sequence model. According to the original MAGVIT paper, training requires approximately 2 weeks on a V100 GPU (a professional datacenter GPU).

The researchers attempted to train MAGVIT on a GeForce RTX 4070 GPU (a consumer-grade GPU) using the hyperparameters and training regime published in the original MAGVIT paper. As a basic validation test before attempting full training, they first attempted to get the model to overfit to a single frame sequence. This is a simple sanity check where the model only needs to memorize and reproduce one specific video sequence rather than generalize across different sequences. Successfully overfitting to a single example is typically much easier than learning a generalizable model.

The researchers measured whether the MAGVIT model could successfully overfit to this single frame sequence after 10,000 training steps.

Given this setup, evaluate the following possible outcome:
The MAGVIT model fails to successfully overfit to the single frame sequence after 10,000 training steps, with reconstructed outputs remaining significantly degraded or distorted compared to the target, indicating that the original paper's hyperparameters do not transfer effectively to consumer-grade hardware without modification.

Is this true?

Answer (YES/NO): YES